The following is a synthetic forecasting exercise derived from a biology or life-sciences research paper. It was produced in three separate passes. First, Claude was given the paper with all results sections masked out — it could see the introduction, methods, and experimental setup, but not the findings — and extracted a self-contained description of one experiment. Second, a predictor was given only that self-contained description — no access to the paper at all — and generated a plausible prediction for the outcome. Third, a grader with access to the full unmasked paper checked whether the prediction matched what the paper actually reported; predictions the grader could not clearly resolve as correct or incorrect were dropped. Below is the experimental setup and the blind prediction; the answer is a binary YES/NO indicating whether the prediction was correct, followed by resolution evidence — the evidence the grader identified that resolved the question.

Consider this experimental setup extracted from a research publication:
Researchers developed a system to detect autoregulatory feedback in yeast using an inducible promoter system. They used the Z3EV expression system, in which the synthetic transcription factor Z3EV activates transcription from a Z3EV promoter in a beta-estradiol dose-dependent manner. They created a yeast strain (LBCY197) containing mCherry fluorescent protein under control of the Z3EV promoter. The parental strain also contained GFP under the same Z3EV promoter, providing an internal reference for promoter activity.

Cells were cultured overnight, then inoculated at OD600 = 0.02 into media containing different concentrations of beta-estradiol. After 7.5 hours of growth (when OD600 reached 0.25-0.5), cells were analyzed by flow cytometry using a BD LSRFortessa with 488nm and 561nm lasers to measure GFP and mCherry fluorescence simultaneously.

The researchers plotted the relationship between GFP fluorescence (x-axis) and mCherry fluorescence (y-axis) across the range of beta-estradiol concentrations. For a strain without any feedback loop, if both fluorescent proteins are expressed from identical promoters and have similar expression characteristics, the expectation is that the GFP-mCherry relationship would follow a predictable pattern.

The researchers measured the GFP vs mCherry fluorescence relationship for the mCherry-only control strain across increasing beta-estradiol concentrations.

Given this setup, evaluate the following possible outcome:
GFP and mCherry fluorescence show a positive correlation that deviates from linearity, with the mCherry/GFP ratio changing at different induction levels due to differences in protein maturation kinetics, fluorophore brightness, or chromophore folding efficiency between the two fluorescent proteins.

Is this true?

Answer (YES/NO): NO